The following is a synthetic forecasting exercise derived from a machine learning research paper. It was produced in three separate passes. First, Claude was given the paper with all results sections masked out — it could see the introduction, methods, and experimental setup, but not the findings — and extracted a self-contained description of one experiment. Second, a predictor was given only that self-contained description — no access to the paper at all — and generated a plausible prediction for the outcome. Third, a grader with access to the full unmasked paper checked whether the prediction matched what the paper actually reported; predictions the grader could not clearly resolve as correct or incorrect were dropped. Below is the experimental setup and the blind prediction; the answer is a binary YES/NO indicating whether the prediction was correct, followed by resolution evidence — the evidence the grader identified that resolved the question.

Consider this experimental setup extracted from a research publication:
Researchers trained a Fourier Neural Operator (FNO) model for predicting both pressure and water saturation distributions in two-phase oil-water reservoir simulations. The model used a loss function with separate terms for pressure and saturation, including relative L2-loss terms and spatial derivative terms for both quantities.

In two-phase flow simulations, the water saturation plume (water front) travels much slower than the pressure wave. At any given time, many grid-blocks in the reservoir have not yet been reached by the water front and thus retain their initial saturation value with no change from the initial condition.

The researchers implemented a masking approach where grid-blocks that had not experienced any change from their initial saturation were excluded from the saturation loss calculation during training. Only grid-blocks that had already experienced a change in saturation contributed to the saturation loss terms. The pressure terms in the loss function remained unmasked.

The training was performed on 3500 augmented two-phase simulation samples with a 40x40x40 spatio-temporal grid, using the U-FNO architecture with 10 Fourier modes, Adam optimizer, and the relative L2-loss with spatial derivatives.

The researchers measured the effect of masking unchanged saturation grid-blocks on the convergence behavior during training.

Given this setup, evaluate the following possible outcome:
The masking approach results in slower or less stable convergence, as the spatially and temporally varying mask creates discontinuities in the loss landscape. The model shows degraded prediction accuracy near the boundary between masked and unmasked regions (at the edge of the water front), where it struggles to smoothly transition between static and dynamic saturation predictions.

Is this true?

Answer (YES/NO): NO